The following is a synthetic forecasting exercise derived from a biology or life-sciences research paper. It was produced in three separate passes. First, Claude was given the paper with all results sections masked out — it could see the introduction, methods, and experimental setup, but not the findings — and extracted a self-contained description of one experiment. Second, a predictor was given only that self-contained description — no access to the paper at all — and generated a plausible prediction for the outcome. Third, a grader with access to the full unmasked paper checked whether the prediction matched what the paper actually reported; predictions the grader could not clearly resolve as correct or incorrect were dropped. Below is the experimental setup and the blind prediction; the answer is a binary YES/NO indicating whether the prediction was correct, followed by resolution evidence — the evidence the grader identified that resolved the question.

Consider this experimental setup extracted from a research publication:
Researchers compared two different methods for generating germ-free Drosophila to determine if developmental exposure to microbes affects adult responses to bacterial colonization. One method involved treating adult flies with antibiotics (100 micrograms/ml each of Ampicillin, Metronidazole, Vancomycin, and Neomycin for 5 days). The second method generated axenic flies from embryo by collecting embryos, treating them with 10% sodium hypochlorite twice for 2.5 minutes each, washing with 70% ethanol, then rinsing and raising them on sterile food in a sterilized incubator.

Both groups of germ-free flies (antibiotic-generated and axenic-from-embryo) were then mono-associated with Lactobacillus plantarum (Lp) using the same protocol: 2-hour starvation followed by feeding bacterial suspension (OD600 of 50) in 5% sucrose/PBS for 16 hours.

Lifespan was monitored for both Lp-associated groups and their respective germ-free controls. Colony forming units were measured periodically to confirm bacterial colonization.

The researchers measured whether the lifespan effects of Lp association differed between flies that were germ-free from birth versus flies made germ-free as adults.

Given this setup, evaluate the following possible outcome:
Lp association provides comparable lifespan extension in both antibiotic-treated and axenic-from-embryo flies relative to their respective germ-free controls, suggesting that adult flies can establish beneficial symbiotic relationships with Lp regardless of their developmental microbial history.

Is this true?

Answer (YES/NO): NO